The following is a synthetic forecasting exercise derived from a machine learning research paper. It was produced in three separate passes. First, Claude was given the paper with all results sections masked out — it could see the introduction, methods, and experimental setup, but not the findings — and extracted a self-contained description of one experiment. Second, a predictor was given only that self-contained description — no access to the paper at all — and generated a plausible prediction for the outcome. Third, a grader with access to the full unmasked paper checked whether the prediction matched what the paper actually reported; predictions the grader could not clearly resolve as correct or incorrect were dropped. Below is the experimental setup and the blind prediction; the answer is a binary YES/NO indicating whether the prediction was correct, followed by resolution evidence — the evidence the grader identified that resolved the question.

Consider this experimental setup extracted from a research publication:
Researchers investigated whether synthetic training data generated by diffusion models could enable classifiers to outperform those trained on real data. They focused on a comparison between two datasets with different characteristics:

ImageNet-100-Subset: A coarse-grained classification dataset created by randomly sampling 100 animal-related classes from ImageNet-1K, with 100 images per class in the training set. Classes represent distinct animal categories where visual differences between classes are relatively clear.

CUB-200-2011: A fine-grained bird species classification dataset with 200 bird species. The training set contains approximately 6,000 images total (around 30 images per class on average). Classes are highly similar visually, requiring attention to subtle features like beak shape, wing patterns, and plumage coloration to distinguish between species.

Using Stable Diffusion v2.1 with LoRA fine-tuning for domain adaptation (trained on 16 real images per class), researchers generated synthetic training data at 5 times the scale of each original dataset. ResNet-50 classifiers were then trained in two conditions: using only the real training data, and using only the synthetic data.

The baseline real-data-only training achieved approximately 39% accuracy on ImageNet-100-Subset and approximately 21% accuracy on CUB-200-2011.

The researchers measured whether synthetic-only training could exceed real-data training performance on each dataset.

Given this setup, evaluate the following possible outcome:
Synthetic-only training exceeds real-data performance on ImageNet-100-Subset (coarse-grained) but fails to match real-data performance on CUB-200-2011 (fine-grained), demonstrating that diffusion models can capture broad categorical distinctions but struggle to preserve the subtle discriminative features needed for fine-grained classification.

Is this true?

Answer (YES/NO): NO